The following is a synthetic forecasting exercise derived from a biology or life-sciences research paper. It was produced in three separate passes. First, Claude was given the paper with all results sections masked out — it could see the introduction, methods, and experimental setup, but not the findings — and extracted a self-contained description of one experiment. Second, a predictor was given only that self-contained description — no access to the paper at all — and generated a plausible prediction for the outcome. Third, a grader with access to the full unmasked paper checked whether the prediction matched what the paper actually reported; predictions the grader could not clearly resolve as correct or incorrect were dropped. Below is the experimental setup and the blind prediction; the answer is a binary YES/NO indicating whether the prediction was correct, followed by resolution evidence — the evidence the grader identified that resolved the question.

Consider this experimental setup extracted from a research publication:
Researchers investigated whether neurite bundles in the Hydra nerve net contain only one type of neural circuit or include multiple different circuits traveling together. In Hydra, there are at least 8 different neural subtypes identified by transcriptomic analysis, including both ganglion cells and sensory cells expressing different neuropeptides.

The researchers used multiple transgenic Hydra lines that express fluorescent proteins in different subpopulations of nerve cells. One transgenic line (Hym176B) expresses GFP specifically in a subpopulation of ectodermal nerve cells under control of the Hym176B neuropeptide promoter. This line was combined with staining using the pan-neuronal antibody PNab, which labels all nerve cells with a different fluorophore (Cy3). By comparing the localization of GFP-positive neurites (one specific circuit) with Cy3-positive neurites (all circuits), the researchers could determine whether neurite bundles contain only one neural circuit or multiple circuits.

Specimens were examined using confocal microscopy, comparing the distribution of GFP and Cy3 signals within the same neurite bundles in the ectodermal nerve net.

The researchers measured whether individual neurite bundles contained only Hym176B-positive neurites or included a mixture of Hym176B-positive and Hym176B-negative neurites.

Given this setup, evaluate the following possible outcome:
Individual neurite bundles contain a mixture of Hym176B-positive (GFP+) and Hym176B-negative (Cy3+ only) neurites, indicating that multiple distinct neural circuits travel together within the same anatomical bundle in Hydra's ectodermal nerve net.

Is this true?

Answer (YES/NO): YES